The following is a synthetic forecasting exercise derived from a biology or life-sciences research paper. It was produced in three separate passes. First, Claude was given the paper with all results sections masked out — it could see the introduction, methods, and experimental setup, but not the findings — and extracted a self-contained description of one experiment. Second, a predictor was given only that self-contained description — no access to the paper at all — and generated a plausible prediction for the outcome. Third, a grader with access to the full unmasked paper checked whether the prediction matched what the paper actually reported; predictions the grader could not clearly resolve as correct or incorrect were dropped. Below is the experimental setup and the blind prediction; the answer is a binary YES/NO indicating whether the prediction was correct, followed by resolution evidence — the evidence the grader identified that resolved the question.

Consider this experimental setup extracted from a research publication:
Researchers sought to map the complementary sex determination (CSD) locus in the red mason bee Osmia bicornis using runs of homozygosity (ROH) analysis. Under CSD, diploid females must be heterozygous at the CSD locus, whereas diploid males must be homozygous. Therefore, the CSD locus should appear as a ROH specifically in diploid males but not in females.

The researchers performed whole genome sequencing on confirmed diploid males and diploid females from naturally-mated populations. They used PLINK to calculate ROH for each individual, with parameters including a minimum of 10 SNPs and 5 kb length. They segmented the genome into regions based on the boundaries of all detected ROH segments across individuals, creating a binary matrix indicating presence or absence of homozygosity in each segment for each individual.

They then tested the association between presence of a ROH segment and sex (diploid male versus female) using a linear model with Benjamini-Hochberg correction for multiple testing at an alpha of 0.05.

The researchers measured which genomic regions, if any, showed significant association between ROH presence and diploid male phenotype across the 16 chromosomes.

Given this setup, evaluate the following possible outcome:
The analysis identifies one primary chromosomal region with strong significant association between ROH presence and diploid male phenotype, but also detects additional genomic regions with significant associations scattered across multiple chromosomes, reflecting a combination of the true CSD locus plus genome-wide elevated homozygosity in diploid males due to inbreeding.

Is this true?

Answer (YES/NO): NO